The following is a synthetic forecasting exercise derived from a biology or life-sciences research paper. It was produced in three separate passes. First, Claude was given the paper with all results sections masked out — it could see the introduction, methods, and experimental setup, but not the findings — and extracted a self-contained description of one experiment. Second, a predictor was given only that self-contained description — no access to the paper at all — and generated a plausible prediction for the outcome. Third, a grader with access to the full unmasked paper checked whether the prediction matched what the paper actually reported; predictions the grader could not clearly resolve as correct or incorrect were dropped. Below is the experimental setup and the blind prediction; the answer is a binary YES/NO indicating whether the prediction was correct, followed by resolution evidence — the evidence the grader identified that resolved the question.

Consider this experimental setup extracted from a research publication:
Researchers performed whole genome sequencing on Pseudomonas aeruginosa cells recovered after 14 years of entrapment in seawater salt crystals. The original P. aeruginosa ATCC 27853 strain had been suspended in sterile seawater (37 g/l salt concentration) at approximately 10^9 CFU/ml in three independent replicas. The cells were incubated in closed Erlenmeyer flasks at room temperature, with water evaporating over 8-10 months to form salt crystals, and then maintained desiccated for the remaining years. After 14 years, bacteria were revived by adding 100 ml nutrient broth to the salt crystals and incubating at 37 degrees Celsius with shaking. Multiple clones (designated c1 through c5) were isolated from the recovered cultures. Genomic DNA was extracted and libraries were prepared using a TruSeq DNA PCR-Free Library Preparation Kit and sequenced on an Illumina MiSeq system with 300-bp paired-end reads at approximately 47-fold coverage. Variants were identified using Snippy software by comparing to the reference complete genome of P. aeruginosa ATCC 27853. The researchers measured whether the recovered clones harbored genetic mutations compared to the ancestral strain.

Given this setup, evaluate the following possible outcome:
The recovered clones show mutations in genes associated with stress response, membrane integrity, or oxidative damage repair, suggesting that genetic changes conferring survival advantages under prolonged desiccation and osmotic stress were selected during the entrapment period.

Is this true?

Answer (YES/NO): NO